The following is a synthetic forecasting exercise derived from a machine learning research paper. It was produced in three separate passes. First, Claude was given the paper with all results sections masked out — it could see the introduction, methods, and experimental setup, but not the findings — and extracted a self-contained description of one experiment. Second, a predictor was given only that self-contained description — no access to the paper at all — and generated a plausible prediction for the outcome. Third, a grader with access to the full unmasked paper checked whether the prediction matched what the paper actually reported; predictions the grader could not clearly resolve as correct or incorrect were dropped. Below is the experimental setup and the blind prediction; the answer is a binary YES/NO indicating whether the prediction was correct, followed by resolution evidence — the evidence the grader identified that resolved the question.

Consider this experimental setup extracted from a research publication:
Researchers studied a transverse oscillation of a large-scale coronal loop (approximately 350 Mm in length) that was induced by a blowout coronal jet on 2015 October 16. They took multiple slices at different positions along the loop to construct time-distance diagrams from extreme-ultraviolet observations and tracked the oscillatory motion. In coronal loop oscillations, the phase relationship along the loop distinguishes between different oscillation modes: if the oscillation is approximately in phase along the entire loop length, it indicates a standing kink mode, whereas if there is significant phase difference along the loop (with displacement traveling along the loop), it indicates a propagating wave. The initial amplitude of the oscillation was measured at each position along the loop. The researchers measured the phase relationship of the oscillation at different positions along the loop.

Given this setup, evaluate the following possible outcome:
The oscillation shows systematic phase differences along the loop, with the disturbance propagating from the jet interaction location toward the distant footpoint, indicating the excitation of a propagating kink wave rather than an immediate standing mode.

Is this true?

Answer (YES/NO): NO